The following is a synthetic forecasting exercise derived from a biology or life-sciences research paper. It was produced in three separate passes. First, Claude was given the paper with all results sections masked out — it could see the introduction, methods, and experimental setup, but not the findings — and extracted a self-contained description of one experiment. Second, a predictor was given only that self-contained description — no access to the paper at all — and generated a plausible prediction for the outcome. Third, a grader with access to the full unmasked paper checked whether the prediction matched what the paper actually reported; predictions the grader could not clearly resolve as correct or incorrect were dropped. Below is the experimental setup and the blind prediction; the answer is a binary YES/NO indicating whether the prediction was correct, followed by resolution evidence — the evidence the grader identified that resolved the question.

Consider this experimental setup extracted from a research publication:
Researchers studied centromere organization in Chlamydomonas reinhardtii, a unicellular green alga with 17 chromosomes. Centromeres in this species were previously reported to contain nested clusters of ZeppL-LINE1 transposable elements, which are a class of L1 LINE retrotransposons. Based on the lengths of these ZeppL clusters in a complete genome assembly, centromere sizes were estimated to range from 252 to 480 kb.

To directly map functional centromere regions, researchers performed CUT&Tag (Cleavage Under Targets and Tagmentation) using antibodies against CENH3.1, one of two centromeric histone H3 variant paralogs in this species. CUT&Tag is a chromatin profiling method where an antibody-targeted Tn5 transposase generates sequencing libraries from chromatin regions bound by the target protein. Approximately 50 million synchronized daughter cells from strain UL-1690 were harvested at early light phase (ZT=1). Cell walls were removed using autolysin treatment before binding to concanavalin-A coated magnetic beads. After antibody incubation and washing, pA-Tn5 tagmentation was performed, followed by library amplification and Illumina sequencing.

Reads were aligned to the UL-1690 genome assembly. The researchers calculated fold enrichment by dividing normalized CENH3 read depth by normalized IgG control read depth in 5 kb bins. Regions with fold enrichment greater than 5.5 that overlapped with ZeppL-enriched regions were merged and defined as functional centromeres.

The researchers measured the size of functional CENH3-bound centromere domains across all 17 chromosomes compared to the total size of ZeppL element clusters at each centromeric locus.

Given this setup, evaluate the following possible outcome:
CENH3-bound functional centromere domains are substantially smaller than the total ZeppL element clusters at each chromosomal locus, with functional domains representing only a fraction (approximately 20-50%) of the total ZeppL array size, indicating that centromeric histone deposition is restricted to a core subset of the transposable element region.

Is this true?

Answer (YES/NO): YES